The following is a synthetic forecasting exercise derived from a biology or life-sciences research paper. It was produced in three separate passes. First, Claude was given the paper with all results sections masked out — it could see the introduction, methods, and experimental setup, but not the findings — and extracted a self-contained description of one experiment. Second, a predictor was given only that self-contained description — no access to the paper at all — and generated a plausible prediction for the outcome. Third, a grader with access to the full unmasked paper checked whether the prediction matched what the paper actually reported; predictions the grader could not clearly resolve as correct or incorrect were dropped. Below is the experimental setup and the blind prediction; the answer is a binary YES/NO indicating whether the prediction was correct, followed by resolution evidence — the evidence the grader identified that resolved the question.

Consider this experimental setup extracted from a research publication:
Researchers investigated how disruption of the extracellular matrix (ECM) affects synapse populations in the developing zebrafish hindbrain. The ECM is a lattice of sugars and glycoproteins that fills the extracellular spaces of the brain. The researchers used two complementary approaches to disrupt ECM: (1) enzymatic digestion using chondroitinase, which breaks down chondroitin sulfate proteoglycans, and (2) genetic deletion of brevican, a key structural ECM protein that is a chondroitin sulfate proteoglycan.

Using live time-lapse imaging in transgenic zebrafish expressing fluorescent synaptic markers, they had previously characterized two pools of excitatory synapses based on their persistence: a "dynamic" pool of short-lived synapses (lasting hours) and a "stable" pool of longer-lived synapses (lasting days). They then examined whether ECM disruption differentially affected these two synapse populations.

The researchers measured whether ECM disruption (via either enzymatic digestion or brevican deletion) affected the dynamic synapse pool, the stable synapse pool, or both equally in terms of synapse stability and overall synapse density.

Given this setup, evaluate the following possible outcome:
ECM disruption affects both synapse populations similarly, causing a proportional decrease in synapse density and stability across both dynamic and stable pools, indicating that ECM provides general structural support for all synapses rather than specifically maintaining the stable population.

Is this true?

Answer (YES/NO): NO